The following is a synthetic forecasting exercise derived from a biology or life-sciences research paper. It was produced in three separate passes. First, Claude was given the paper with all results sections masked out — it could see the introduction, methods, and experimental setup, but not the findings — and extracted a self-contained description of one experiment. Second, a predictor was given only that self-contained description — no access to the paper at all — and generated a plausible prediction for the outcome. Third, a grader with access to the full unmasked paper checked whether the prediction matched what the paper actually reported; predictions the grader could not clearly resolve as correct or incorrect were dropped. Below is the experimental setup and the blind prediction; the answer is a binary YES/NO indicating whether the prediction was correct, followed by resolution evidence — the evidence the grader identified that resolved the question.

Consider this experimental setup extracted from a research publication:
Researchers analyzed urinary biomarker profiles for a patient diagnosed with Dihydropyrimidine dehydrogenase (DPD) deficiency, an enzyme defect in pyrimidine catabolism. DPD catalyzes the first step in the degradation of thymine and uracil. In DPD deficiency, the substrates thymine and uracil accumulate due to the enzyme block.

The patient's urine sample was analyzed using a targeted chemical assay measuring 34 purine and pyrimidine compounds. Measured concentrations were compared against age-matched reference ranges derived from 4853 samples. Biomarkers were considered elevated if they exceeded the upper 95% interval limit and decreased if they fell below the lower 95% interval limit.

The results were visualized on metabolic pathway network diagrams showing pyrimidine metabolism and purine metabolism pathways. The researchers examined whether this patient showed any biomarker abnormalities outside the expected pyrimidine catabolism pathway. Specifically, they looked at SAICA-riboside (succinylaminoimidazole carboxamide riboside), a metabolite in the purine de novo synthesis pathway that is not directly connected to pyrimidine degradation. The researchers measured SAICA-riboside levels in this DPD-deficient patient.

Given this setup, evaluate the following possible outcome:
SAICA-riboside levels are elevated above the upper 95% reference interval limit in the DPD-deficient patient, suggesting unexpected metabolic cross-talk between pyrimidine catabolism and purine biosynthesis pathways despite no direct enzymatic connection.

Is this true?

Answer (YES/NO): NO